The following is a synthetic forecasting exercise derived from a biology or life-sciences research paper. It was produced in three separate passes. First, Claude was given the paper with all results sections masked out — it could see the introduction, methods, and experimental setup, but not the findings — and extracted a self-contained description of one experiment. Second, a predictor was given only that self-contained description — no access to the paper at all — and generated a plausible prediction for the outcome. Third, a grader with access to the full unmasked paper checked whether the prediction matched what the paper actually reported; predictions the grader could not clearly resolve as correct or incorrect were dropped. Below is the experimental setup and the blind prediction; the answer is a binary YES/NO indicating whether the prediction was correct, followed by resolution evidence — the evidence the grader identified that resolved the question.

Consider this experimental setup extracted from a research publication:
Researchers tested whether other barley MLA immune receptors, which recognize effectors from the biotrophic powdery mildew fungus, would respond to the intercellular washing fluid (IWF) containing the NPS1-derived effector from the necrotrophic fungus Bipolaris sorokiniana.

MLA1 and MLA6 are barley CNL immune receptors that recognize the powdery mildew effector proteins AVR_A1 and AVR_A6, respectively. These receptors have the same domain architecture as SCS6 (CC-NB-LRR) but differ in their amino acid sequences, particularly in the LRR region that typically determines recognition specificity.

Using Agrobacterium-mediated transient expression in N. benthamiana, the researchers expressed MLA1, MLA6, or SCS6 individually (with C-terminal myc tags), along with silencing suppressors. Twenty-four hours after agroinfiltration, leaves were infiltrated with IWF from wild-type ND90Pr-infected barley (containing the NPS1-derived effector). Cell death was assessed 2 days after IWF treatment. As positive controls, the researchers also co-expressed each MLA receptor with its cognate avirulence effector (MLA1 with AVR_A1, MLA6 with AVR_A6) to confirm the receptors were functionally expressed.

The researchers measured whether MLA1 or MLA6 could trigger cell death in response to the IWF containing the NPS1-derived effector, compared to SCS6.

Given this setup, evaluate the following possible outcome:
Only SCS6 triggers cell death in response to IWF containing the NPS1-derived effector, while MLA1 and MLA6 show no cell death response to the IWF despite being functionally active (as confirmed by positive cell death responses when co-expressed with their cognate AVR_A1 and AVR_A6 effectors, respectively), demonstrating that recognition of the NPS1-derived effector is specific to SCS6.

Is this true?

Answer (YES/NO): YES